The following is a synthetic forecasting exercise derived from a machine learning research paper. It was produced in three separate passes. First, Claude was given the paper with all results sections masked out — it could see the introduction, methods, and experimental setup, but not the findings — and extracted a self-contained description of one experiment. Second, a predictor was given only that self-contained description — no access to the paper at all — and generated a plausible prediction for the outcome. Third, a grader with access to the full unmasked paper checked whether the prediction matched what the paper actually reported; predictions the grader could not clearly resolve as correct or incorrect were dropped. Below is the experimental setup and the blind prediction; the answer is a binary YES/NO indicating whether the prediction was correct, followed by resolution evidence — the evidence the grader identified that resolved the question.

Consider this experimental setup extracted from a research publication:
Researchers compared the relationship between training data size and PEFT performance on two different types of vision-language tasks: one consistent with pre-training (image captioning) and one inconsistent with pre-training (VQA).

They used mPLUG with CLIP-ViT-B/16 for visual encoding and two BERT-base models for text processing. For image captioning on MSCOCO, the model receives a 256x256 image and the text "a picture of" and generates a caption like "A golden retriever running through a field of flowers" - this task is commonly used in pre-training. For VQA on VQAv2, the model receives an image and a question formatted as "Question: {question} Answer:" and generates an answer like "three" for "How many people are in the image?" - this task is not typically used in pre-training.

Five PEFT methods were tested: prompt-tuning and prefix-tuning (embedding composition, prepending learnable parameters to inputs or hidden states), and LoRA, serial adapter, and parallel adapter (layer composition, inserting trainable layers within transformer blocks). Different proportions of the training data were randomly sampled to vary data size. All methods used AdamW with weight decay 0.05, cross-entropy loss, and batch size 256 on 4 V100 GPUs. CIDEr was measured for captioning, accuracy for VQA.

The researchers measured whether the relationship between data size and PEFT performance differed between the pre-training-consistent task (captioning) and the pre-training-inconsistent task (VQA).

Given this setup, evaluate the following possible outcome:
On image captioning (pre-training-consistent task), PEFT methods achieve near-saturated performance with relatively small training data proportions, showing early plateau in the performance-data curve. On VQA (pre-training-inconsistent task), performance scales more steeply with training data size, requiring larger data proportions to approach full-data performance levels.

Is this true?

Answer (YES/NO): YES